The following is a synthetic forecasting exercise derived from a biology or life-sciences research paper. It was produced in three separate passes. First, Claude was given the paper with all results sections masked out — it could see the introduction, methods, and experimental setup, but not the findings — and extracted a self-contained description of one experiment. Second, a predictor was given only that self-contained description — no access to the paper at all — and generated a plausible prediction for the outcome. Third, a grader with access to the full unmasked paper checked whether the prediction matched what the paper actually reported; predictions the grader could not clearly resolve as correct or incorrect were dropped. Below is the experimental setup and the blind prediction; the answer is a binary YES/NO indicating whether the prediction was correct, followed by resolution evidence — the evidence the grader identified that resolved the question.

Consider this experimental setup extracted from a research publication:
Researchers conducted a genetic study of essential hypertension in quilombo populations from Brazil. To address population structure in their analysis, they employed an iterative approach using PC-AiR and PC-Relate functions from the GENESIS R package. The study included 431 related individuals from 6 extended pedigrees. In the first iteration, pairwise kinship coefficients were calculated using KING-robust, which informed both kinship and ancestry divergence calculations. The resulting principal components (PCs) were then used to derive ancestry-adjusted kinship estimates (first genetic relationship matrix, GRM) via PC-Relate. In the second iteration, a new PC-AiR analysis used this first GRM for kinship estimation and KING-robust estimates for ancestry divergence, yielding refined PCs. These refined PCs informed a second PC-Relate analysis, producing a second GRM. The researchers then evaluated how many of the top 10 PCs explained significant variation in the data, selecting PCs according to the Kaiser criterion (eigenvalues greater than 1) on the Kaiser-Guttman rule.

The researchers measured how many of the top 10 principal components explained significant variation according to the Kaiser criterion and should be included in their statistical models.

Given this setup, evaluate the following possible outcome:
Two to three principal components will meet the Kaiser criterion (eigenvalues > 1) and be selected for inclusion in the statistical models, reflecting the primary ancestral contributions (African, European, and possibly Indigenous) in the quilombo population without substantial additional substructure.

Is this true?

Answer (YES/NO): NO